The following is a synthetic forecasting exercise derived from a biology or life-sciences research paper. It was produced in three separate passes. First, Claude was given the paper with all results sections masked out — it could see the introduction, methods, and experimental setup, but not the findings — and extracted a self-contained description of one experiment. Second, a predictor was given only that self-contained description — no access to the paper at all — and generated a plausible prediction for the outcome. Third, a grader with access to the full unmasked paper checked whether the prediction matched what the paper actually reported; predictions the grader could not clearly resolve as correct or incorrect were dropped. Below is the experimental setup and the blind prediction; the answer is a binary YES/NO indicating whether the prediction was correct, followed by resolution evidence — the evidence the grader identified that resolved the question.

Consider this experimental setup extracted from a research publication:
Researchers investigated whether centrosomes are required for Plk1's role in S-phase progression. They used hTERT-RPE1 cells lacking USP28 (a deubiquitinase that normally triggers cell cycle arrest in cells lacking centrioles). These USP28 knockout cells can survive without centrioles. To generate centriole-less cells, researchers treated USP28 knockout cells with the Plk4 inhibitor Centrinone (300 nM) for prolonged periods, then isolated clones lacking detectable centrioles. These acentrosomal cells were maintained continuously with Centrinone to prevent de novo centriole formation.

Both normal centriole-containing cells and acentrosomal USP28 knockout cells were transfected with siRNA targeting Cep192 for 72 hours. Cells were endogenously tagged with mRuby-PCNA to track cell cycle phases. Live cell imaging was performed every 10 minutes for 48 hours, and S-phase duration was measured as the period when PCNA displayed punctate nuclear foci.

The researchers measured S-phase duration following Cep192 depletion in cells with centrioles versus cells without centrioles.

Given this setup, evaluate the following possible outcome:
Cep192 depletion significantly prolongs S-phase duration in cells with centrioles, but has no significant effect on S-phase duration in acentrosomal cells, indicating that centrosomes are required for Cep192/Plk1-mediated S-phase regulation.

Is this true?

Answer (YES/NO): NO